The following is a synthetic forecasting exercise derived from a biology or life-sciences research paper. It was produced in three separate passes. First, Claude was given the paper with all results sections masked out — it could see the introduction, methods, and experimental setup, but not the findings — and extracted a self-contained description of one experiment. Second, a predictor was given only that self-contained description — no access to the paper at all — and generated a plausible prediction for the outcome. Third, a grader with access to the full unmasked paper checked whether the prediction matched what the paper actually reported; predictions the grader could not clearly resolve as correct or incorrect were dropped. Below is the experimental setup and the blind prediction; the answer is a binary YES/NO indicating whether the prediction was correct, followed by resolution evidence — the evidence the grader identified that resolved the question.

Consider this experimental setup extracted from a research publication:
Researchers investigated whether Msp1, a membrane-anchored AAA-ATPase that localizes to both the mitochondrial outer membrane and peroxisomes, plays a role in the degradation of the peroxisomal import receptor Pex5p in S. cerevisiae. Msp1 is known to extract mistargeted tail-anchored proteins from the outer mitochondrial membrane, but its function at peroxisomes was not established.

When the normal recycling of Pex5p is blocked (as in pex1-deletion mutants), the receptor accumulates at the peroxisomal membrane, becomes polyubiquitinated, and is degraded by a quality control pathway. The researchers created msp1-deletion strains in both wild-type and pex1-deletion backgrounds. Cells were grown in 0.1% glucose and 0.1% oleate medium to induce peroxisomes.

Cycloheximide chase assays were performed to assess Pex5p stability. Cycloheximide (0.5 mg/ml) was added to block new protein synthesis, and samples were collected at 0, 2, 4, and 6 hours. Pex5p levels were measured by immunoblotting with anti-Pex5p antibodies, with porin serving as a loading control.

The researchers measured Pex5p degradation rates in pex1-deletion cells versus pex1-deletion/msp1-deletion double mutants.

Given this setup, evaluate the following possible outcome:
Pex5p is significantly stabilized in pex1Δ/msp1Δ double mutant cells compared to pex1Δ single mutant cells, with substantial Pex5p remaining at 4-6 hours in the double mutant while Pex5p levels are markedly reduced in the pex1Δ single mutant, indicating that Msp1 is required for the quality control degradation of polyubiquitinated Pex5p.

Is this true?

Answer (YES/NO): NO